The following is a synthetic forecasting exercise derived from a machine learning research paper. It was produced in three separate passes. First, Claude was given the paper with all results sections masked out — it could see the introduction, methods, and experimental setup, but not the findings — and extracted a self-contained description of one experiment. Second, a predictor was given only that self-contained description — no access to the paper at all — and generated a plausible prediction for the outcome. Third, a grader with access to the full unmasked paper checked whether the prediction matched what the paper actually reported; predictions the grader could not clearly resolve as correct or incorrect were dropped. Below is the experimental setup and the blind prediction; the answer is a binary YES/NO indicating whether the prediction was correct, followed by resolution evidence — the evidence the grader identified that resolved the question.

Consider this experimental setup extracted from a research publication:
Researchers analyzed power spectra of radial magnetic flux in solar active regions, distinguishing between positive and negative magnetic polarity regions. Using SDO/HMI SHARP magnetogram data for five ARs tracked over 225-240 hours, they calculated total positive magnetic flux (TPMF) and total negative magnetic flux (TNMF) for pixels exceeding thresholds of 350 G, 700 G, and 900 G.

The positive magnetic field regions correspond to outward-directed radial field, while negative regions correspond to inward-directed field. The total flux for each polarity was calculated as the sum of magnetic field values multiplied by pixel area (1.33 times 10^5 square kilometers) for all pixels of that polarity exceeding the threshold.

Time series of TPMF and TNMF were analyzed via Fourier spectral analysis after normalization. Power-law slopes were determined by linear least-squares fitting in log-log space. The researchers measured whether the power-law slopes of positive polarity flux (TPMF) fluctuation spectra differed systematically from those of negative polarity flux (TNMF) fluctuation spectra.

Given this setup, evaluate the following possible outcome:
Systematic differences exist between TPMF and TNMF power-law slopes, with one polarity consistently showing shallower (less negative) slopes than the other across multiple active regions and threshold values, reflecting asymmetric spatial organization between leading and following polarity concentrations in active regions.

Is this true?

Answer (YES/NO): NO